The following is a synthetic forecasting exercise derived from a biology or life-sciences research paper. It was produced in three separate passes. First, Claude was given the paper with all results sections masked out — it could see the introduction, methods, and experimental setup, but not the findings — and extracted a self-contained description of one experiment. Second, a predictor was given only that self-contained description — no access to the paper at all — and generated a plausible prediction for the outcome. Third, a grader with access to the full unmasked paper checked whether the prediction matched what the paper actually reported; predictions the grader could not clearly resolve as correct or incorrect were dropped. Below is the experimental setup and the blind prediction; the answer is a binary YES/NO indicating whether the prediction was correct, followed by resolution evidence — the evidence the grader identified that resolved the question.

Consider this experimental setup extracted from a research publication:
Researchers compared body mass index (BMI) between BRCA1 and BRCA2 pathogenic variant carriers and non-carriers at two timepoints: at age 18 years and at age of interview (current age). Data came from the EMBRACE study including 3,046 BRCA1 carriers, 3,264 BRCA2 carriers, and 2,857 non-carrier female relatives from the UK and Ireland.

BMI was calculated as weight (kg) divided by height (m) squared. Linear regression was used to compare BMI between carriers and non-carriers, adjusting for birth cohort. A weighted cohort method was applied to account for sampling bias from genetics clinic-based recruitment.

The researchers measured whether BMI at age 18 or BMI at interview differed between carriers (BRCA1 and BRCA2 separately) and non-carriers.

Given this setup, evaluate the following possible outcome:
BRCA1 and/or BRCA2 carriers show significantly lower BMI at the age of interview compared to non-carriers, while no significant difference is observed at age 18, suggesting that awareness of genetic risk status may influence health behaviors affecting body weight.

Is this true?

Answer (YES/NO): NO